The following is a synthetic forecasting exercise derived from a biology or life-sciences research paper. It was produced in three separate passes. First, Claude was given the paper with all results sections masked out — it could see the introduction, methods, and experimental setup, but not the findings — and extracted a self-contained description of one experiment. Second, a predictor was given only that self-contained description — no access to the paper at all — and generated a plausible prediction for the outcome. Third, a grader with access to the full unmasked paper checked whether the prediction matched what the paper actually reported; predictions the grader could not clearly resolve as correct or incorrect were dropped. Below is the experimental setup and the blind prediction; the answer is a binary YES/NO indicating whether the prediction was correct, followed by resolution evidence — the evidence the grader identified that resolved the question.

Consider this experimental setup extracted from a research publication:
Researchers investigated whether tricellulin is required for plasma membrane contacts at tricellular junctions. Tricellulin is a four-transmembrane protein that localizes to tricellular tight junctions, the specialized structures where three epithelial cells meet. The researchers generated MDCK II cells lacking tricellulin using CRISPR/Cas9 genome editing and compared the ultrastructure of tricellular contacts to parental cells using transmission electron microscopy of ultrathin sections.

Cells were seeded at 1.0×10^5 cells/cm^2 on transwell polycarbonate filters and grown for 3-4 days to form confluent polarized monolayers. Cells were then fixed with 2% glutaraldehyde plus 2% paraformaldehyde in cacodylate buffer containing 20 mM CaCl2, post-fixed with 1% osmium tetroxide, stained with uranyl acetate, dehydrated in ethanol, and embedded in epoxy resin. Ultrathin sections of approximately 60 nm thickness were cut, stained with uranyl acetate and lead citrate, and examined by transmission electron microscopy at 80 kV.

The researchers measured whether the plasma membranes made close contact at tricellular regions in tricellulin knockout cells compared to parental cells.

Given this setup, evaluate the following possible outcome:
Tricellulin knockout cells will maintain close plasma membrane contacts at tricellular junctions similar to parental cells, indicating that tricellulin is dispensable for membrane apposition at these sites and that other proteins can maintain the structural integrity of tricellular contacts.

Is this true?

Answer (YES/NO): YES